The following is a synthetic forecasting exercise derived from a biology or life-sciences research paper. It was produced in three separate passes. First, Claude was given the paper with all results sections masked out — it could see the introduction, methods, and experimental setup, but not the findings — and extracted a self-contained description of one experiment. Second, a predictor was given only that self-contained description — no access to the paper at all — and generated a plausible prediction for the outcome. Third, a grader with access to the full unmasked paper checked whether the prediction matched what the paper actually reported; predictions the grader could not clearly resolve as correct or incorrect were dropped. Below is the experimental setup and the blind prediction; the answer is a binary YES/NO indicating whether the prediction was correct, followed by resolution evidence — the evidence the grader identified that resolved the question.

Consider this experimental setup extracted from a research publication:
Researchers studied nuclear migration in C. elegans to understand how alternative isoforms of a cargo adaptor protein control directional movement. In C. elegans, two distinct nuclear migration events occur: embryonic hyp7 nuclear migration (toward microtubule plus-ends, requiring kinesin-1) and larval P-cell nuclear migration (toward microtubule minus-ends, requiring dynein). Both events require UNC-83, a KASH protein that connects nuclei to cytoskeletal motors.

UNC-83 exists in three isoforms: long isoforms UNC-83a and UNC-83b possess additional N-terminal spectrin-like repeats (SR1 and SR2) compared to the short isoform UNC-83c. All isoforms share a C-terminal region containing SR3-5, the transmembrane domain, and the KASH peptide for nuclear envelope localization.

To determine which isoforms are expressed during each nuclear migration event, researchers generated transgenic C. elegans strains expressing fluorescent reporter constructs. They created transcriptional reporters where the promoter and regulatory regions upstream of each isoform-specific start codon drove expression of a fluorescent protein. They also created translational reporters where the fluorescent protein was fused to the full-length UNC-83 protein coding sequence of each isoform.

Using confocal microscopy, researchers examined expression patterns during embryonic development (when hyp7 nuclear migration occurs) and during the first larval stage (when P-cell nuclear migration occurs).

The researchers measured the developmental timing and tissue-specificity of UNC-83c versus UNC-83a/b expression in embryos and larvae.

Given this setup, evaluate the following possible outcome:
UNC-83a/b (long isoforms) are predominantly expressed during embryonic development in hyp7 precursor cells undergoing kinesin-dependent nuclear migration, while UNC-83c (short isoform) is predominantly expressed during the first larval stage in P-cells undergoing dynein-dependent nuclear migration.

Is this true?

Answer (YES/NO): NO